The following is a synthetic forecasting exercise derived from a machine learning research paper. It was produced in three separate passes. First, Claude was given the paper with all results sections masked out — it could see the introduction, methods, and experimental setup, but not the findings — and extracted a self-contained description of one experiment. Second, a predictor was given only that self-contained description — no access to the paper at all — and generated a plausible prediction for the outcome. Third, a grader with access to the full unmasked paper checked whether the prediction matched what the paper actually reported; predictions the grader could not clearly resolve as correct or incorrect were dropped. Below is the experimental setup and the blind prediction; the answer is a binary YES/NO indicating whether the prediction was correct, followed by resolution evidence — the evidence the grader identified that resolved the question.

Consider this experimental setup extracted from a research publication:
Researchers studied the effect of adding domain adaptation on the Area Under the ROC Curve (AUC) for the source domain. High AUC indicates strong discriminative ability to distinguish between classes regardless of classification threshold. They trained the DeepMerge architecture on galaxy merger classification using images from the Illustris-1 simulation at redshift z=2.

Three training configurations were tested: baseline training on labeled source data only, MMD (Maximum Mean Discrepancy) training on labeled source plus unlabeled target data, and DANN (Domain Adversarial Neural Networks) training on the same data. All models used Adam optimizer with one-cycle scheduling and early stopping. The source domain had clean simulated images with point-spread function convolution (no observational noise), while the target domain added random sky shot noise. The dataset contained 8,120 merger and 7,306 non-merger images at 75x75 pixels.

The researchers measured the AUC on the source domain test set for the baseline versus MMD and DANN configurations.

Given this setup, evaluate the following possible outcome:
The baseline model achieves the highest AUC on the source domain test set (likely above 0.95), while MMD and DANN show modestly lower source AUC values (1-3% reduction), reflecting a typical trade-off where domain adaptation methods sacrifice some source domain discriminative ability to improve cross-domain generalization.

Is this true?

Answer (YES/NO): NO